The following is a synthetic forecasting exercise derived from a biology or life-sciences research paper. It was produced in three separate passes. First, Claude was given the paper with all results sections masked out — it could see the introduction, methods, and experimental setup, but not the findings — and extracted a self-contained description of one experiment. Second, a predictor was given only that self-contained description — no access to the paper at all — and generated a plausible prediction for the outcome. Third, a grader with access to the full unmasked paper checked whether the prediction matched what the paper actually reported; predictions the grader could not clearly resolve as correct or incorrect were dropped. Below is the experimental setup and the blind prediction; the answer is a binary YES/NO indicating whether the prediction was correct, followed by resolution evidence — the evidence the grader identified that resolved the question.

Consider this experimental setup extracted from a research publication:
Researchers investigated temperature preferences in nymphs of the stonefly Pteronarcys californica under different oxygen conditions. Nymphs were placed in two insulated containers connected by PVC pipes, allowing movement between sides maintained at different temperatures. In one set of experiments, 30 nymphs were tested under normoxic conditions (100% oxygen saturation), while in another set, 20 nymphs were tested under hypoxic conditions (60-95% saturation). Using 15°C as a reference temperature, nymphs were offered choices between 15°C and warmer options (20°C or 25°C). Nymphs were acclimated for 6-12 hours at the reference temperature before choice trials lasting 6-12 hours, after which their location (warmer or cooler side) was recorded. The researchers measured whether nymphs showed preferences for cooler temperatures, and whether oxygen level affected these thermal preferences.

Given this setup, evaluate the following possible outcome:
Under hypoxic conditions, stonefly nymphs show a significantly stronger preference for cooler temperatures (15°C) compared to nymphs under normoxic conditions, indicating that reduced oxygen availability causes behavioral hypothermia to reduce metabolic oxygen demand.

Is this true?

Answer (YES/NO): NO